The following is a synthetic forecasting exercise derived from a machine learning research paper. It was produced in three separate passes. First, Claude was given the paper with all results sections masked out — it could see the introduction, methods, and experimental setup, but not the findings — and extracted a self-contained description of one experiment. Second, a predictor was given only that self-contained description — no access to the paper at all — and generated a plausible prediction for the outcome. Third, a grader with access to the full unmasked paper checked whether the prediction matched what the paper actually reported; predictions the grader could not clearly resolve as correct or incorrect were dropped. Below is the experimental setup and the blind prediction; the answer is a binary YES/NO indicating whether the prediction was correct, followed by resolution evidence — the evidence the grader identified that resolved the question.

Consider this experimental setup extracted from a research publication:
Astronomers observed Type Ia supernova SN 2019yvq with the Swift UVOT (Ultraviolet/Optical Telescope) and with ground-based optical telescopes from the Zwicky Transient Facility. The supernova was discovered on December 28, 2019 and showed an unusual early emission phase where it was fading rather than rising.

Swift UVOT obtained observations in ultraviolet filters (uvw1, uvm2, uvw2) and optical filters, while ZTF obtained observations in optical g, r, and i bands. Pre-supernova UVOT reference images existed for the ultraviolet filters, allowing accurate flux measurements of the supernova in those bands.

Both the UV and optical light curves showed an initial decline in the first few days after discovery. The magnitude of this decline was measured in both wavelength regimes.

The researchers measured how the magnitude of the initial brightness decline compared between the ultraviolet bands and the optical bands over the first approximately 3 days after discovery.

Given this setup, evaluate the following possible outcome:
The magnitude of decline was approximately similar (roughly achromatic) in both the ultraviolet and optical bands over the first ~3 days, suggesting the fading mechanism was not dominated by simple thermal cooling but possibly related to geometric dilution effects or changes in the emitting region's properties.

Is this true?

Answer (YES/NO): NO